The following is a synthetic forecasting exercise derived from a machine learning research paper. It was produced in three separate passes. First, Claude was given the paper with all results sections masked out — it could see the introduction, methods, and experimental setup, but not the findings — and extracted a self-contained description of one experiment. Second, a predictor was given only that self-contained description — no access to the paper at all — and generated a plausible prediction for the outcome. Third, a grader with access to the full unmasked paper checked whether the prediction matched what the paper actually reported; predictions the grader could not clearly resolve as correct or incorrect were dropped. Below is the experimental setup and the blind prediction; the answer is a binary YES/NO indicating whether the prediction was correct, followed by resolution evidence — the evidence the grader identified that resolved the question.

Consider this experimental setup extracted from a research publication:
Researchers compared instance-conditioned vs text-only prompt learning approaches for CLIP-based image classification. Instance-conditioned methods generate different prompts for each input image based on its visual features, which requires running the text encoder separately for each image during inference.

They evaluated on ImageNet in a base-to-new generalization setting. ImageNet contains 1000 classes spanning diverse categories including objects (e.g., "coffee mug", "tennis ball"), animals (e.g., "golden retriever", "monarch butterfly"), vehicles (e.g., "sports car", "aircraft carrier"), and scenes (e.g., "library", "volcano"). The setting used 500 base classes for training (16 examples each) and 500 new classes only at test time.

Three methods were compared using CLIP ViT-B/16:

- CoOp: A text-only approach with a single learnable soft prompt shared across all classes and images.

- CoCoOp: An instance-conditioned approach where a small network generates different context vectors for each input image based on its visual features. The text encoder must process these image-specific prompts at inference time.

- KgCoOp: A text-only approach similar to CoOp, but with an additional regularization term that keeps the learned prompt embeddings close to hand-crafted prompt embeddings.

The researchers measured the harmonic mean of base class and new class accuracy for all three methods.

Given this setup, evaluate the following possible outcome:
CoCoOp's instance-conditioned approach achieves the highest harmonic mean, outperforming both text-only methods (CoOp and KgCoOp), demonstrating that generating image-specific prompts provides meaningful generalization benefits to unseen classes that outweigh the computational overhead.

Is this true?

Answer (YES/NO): YES